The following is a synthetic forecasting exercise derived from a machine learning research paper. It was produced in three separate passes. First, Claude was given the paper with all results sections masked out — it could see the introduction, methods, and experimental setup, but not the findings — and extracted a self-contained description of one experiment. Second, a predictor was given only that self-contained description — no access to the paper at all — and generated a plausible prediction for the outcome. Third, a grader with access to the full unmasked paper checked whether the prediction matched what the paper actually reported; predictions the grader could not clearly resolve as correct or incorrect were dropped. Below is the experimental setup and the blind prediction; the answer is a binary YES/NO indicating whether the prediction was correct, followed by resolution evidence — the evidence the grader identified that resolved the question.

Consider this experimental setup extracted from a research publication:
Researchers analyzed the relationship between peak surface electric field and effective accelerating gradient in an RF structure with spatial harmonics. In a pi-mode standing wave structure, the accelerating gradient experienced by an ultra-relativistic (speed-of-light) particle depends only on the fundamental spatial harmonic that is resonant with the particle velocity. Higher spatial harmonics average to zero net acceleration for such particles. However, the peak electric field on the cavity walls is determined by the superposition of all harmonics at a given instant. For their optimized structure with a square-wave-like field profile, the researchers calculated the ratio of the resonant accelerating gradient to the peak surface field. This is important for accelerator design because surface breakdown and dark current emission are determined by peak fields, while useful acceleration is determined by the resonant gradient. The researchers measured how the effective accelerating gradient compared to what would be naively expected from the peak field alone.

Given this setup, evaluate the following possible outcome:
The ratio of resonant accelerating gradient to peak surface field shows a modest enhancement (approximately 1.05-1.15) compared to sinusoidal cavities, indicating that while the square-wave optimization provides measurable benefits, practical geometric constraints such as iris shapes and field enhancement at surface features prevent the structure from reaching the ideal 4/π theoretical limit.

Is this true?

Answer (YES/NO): NO